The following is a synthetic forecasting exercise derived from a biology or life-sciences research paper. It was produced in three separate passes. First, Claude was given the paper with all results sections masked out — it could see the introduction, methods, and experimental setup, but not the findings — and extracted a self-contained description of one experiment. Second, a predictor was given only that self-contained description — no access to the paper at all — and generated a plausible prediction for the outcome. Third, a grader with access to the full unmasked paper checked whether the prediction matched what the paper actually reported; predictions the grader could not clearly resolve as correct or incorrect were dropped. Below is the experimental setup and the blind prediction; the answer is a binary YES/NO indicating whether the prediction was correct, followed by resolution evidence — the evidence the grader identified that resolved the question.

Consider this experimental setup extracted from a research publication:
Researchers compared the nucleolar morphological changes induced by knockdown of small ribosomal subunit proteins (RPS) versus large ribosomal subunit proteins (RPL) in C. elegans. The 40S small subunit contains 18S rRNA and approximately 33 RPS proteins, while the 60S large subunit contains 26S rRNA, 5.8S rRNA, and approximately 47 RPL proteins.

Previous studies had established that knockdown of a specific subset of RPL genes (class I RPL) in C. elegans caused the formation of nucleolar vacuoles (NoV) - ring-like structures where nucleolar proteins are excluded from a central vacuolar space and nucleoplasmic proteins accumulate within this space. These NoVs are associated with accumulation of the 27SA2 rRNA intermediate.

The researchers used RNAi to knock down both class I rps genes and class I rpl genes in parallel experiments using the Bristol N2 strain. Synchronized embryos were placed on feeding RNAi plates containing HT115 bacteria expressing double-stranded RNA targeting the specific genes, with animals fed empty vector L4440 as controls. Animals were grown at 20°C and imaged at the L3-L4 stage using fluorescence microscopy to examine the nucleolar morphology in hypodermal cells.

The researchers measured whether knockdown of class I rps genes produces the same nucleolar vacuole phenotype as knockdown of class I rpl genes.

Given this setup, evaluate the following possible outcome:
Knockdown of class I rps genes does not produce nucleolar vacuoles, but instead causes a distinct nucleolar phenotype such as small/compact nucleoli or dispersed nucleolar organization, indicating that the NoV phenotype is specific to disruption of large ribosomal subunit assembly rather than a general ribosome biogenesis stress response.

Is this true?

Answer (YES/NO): NO